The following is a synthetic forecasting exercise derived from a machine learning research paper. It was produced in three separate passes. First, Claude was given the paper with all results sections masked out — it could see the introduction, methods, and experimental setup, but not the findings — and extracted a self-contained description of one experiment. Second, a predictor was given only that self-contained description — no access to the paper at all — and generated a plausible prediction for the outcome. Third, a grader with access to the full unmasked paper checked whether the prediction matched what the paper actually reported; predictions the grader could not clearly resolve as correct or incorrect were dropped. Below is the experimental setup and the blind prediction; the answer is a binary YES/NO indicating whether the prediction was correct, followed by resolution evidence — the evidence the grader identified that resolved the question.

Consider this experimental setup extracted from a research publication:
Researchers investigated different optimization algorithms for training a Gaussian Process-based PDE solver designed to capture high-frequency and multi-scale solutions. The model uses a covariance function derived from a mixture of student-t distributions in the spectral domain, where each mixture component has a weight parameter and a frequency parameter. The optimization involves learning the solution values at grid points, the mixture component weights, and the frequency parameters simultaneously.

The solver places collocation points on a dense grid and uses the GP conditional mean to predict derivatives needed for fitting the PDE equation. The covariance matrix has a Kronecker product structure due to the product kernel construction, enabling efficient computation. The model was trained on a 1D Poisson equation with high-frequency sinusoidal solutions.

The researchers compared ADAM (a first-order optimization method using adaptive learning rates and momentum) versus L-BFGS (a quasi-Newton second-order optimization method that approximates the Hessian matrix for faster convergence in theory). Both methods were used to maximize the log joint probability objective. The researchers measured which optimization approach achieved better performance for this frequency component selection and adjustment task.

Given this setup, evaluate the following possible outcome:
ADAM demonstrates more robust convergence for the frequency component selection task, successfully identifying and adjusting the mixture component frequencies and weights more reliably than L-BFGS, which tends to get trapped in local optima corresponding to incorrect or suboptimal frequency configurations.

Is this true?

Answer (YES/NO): YES